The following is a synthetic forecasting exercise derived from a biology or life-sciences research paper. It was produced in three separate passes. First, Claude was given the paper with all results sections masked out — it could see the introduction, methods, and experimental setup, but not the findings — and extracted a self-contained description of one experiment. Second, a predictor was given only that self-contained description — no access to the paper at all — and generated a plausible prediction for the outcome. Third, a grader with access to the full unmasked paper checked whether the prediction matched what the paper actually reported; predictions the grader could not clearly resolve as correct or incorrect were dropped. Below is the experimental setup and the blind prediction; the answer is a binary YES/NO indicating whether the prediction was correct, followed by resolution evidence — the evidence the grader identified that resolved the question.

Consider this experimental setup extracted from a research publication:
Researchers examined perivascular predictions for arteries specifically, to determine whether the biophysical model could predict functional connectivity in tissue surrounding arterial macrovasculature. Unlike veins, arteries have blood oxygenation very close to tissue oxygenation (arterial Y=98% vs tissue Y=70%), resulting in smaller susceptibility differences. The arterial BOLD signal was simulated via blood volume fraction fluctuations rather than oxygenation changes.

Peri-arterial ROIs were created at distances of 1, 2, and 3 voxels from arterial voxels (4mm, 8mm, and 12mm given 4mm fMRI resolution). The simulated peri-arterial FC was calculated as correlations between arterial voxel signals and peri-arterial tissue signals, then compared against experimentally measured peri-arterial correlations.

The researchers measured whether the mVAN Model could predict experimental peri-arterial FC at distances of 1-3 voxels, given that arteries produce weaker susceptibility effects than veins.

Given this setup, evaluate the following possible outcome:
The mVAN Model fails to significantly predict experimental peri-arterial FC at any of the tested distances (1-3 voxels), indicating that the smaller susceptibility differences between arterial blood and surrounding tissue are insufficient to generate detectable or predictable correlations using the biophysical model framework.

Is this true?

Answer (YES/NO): YES